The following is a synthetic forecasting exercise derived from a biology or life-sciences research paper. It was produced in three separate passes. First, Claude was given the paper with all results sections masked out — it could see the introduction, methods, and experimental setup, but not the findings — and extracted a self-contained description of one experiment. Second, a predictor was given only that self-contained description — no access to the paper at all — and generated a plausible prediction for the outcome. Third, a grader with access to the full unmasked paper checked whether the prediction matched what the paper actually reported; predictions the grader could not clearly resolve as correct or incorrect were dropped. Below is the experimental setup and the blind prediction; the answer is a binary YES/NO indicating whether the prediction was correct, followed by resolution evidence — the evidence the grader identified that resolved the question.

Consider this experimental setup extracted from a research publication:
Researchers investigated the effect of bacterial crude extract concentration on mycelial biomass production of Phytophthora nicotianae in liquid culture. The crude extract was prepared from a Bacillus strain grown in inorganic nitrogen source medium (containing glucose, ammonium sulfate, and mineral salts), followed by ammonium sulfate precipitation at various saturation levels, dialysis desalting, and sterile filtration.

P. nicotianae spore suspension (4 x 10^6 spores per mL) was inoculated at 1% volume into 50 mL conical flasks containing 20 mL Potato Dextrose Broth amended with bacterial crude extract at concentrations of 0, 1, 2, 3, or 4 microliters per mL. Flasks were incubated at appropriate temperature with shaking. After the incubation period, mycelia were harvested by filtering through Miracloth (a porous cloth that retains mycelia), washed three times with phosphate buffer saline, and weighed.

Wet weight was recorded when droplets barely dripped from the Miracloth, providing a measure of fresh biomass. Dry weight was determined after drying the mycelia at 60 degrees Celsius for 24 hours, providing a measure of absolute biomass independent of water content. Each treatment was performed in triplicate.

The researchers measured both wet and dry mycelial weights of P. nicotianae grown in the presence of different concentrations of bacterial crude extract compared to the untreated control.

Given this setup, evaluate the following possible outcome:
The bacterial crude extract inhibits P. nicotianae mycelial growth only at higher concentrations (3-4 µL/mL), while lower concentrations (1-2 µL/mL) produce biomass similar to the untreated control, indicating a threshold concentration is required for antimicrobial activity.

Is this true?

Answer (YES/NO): NO